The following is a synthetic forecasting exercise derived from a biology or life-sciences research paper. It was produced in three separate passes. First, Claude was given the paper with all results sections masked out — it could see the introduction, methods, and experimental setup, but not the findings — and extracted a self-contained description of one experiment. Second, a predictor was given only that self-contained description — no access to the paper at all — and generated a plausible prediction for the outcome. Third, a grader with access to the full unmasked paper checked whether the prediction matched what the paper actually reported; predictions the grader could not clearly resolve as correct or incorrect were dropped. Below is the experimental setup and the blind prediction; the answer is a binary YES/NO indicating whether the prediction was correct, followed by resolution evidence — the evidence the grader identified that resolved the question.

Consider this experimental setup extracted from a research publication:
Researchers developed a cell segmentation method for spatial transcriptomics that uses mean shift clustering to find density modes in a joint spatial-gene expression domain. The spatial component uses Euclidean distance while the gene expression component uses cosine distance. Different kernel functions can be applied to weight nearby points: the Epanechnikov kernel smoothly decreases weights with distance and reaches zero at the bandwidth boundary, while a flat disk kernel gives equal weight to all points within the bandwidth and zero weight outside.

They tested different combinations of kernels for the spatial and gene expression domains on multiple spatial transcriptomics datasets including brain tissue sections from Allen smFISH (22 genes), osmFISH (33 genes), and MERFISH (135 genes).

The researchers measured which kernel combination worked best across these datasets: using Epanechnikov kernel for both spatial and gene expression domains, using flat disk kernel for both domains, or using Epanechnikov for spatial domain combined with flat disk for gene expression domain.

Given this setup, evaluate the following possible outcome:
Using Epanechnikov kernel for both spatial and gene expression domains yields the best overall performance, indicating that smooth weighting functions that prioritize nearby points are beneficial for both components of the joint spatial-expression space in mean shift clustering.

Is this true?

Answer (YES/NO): NO